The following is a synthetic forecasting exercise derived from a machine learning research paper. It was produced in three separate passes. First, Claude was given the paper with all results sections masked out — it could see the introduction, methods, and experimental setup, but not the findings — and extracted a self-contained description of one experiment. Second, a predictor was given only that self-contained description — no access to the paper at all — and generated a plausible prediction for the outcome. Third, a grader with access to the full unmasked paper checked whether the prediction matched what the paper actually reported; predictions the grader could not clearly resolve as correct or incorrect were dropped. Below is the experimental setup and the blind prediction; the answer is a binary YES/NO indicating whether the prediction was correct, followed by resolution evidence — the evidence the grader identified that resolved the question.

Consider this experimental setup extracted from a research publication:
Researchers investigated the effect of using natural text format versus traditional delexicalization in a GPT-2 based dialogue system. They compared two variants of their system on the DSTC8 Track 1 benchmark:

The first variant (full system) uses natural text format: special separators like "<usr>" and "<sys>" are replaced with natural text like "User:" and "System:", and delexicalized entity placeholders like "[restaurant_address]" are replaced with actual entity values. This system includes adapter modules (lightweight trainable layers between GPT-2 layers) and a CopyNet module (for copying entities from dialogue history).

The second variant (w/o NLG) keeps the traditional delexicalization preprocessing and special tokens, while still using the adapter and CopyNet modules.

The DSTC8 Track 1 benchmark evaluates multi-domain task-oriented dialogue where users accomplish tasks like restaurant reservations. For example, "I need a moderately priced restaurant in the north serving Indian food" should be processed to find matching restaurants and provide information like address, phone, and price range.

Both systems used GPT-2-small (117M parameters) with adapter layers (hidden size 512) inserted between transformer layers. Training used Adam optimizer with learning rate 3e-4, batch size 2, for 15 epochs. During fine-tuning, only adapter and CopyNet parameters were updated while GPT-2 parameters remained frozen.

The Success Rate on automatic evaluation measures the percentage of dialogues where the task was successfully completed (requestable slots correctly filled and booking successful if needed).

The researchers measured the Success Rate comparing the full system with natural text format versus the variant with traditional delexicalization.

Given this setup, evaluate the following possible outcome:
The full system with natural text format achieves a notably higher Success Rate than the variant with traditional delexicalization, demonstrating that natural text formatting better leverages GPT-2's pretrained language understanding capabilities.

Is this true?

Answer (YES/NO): YES